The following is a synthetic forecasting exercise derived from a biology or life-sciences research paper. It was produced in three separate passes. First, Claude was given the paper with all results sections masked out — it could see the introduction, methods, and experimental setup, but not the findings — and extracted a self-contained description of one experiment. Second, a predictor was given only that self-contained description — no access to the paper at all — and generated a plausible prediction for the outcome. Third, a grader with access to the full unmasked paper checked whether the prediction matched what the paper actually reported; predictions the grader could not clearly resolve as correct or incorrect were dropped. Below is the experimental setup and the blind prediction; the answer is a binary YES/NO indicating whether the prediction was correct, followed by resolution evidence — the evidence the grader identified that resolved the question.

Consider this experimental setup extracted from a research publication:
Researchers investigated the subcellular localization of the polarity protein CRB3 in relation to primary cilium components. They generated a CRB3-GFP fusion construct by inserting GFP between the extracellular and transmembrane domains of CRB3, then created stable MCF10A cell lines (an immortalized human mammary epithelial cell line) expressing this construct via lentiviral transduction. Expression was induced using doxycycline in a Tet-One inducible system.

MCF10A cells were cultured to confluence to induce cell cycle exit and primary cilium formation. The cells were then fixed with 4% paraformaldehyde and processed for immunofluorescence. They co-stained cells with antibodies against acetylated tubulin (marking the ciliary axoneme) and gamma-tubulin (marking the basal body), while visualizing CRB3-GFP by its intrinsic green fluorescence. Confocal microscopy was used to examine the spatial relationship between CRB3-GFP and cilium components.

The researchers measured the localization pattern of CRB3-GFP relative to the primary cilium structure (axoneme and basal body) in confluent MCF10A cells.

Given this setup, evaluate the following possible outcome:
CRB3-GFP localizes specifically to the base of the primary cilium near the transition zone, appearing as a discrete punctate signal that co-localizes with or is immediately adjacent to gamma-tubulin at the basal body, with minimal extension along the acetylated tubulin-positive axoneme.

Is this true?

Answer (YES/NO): YES